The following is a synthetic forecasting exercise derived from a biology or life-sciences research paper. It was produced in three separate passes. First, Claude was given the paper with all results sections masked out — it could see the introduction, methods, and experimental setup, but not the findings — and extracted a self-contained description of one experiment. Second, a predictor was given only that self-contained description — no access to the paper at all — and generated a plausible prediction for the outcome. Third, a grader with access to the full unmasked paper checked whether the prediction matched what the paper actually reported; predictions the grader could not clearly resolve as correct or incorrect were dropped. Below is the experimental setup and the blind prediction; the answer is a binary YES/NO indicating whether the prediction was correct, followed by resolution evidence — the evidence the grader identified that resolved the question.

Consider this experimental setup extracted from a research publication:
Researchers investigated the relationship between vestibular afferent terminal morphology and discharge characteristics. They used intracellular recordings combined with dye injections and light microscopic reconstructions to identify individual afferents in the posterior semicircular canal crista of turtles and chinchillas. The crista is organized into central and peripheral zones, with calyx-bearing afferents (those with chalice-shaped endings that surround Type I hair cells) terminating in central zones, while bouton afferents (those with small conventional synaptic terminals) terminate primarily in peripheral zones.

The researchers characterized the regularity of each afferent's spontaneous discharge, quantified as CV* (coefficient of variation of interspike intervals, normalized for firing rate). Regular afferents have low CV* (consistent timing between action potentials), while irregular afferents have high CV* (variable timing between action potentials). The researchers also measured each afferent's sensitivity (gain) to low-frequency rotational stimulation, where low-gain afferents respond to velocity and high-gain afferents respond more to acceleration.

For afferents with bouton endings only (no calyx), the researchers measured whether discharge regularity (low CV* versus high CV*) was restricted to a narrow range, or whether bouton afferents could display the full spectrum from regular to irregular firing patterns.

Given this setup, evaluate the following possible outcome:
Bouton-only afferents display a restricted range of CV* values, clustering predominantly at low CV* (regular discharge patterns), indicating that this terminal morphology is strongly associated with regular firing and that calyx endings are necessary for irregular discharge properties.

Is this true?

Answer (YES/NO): NO